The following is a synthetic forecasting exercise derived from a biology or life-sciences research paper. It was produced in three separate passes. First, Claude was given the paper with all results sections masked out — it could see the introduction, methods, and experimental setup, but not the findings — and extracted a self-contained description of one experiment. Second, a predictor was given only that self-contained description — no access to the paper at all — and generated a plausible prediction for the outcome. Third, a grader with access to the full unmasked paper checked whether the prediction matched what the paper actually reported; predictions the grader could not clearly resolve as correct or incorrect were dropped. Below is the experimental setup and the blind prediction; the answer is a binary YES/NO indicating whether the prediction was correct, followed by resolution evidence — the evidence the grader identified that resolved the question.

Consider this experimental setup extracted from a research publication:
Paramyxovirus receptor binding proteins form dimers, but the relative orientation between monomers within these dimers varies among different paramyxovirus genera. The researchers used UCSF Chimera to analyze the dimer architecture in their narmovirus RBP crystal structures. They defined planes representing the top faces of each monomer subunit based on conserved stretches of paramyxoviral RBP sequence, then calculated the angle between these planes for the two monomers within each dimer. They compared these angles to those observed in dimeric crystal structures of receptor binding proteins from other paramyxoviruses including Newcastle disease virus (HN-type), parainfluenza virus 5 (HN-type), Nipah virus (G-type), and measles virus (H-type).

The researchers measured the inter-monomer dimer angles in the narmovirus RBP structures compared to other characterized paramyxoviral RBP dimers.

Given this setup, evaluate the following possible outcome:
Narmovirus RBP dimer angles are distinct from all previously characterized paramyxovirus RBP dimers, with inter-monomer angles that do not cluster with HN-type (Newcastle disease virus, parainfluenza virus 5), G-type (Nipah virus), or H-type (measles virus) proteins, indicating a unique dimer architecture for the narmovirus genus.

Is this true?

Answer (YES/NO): YES